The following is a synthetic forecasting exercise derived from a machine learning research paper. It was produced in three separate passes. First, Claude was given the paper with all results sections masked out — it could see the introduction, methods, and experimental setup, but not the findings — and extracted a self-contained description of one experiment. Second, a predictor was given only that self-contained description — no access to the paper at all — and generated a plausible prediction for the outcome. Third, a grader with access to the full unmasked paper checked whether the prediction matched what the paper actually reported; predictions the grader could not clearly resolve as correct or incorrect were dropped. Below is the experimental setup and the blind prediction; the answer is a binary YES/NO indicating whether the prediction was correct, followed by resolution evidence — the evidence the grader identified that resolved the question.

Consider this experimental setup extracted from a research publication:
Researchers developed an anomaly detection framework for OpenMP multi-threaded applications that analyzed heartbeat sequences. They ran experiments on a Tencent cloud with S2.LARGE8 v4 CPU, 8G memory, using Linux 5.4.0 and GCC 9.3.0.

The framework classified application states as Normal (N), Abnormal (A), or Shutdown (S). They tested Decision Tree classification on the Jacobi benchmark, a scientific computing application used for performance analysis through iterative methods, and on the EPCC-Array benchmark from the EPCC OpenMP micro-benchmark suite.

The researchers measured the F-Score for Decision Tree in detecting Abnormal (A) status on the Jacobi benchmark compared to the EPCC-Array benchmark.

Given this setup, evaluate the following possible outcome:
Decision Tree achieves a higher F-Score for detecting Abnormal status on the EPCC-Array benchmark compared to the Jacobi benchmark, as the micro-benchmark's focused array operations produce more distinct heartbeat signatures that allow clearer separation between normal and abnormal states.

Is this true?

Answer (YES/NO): YES